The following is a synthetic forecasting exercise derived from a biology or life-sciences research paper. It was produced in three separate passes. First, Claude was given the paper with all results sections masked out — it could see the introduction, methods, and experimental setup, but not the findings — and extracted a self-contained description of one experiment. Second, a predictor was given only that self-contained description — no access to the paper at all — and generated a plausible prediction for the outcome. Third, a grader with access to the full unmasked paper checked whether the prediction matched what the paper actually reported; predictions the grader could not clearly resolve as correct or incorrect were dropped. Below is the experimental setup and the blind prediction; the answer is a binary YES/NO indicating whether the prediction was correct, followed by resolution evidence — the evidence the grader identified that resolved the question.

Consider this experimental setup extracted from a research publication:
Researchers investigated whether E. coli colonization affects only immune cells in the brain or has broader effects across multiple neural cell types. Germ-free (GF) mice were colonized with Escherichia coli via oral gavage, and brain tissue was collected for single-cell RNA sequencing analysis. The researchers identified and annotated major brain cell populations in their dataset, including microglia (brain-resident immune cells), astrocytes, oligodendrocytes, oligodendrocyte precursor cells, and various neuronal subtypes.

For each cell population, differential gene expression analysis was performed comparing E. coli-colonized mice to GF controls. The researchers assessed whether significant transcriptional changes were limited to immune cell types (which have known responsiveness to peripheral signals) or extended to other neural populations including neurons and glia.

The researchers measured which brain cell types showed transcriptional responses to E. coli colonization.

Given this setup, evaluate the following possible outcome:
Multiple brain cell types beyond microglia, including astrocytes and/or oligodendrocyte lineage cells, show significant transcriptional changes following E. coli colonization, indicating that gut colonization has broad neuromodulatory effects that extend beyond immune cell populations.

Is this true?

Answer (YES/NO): YES